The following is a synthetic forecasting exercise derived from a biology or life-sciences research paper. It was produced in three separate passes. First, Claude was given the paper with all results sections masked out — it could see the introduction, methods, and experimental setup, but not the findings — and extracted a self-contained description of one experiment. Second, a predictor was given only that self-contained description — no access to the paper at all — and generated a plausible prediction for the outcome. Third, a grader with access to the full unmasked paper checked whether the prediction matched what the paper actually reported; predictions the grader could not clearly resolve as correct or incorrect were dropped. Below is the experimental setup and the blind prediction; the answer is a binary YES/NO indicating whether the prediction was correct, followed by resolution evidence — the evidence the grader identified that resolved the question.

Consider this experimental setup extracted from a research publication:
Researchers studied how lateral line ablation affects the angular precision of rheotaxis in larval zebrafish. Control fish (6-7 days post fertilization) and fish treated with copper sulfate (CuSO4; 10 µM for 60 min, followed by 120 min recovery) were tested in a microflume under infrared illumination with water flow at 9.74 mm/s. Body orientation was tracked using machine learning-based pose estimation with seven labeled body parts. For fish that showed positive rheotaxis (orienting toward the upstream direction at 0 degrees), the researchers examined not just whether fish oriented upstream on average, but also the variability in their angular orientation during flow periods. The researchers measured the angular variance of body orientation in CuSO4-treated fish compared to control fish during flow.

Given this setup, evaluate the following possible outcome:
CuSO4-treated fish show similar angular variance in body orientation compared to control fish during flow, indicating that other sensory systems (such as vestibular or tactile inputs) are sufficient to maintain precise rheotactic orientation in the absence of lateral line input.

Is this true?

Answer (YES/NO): NO